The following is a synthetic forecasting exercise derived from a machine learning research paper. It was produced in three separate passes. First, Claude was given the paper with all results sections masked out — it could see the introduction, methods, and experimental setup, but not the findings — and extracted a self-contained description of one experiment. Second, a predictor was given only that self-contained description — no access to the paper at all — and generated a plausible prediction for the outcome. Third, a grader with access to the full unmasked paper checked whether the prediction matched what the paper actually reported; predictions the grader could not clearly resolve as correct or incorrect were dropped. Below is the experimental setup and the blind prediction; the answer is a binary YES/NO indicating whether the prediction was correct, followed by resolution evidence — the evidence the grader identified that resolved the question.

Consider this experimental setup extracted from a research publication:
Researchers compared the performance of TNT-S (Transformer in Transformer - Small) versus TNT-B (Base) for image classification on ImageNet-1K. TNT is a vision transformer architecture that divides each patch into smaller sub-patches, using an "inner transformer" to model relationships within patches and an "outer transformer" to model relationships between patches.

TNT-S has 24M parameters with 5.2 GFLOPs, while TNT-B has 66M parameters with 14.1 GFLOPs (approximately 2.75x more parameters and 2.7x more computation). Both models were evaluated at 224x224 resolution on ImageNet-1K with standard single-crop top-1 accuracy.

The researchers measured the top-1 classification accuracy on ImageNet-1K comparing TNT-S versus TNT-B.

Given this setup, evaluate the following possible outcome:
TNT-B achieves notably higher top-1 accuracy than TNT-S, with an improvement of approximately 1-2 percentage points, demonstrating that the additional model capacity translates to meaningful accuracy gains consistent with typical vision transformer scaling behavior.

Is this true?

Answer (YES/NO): YES